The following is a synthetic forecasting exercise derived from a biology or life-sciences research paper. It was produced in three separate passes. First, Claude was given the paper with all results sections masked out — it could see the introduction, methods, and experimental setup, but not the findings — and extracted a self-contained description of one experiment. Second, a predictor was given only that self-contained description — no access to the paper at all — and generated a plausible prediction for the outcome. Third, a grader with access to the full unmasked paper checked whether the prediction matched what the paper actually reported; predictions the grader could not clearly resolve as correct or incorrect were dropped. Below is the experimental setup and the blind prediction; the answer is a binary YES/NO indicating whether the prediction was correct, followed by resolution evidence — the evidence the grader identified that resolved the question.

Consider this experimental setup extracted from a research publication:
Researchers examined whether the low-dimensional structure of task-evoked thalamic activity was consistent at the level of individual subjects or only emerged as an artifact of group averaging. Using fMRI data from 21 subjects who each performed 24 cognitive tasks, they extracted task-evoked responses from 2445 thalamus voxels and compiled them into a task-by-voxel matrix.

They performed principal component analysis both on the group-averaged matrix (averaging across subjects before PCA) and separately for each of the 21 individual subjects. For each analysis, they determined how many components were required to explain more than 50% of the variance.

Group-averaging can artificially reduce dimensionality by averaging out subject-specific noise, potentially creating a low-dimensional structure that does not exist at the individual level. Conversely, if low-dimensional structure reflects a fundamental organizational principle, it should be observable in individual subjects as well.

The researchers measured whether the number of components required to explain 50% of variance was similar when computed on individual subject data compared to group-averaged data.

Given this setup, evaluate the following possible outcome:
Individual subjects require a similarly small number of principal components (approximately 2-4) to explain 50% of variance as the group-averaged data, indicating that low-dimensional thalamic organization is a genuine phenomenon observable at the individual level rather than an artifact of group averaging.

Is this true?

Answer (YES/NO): NO